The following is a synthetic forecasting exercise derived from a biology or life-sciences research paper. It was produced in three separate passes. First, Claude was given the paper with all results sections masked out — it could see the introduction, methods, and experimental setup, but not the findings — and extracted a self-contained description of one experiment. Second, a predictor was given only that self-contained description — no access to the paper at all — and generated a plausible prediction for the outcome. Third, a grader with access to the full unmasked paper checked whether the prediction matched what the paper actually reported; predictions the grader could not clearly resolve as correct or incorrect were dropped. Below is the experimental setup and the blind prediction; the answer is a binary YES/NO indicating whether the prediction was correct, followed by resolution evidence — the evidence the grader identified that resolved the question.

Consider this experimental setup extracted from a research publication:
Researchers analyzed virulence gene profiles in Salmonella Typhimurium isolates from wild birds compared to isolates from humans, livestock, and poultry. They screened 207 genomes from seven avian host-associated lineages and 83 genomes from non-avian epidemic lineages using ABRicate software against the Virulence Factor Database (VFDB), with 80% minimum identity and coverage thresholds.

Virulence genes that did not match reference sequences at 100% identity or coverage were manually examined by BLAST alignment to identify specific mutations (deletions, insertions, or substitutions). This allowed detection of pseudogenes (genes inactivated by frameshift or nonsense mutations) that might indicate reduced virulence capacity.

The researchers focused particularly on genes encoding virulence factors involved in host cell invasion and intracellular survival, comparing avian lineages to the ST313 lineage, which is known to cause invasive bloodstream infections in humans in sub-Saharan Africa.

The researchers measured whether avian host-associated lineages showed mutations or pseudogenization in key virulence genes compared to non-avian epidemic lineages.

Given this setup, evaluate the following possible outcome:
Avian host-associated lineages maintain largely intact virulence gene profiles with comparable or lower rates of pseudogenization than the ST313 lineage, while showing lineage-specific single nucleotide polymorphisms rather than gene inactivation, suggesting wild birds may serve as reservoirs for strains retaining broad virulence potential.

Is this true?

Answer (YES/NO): NO